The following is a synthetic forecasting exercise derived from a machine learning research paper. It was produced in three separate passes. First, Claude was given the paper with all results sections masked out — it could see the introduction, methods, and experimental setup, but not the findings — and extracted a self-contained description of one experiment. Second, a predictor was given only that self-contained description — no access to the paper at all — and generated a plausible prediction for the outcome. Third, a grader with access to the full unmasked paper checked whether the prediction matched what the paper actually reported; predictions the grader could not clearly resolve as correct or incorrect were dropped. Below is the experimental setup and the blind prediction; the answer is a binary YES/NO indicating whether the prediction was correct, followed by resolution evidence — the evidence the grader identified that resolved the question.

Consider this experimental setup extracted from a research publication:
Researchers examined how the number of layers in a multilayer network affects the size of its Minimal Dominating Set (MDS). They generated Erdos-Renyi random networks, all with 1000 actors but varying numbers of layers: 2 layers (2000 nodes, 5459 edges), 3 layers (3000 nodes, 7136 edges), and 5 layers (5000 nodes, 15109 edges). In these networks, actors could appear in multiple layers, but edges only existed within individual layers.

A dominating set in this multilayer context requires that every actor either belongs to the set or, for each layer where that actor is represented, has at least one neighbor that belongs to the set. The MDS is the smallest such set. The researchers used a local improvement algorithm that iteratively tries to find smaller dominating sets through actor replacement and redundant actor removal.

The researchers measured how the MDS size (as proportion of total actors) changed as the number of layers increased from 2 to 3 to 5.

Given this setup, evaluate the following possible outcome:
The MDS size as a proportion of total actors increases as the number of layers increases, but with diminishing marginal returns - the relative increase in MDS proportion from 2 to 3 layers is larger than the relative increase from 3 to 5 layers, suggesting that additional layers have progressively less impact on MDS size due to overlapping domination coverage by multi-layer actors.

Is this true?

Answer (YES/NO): NO